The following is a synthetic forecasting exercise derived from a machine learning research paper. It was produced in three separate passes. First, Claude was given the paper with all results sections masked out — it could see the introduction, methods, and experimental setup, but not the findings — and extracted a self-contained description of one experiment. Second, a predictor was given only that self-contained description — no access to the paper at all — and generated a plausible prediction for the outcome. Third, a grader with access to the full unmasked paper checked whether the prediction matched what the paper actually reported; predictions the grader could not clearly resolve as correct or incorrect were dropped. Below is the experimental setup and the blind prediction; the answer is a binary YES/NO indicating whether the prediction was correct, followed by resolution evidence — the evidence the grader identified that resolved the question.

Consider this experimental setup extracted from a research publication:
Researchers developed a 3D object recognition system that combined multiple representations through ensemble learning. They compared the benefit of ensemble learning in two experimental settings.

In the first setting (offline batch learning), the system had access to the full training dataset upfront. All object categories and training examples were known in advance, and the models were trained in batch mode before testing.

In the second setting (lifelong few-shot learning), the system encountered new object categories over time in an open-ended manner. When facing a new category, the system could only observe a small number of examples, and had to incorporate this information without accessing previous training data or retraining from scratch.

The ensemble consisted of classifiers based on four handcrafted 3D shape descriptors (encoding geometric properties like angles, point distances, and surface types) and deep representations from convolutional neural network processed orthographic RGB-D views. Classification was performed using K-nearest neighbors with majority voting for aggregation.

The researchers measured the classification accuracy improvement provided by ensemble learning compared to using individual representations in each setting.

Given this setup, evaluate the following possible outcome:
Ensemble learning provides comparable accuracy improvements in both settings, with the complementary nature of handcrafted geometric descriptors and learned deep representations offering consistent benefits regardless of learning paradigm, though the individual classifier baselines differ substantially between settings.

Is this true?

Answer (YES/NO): NO